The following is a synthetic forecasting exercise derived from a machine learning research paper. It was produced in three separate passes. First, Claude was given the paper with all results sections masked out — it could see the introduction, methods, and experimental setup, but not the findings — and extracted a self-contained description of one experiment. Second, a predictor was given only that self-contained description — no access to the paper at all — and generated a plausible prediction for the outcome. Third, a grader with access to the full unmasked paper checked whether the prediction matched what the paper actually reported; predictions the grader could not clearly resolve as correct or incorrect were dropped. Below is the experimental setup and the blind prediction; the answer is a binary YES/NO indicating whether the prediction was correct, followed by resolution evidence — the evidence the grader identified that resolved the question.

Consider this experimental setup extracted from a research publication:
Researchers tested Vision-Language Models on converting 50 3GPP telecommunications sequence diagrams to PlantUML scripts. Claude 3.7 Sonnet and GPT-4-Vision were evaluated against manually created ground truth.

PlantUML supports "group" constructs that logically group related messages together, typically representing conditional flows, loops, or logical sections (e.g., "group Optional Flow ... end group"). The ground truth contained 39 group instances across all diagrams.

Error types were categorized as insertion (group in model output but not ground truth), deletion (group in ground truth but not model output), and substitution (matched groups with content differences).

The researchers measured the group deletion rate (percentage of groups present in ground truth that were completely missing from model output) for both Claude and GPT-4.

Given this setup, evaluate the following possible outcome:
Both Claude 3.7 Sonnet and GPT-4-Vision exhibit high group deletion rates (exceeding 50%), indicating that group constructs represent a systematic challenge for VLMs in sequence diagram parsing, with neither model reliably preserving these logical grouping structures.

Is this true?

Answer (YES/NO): YES